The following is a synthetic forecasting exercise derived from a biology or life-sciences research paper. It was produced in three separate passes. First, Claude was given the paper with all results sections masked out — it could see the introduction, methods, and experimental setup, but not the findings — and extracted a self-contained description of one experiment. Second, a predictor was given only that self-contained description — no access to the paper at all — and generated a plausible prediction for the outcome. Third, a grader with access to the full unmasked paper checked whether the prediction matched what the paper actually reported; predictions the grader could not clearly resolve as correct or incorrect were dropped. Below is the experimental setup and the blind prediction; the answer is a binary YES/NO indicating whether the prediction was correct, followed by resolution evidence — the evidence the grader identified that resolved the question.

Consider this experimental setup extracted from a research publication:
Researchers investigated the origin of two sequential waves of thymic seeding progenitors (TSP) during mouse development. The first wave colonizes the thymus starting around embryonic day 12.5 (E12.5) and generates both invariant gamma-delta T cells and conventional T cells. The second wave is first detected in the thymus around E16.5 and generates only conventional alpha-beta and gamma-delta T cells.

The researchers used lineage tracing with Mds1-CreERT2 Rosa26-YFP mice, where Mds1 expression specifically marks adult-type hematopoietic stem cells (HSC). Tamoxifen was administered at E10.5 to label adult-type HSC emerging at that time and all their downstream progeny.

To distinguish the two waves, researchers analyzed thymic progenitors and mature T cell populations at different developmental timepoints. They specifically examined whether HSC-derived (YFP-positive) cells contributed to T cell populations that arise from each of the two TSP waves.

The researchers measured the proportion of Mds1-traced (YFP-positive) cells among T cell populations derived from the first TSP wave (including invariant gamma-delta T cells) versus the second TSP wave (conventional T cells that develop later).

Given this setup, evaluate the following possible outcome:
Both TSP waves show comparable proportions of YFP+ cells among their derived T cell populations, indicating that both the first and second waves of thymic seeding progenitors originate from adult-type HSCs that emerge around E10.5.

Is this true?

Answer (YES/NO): NO